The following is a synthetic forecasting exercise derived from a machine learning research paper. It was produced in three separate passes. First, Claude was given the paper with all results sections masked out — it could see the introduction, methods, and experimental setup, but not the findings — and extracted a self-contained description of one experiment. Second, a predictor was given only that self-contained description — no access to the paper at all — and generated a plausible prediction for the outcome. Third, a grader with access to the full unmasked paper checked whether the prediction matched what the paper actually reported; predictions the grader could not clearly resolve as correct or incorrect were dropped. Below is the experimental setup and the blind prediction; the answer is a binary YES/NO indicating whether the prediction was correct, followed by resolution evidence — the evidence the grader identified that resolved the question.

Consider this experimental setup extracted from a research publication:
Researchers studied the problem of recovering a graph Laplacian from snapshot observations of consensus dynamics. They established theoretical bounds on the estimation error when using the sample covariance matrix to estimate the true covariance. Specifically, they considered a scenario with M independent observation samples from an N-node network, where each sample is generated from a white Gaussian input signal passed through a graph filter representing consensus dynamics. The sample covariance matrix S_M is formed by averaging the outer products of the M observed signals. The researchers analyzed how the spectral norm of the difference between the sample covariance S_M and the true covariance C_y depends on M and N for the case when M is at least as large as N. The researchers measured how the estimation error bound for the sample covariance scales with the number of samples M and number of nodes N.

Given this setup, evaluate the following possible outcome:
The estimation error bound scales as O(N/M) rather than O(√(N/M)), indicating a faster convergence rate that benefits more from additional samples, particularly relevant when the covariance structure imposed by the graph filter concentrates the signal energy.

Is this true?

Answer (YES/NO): NO